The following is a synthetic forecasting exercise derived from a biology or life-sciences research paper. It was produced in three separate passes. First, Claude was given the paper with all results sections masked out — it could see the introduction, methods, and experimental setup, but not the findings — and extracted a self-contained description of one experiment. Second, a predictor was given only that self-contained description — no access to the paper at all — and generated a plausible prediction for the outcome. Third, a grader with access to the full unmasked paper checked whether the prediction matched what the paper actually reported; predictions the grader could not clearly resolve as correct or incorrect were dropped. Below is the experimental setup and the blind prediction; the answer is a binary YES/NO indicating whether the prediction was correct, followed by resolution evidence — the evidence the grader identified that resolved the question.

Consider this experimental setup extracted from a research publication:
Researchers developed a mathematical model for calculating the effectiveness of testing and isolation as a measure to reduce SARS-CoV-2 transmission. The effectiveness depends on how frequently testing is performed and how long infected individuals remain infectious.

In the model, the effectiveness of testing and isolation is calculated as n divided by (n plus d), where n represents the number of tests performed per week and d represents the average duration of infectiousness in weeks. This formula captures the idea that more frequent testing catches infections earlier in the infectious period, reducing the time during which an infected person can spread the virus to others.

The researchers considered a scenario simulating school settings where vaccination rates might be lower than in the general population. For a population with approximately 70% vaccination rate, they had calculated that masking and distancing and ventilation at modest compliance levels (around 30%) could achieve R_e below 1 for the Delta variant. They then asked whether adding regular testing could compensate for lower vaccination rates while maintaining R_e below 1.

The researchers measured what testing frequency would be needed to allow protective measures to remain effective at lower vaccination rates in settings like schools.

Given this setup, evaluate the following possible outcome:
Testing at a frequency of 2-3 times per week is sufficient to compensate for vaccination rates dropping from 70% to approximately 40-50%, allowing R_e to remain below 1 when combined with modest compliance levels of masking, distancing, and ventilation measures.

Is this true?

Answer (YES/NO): YES